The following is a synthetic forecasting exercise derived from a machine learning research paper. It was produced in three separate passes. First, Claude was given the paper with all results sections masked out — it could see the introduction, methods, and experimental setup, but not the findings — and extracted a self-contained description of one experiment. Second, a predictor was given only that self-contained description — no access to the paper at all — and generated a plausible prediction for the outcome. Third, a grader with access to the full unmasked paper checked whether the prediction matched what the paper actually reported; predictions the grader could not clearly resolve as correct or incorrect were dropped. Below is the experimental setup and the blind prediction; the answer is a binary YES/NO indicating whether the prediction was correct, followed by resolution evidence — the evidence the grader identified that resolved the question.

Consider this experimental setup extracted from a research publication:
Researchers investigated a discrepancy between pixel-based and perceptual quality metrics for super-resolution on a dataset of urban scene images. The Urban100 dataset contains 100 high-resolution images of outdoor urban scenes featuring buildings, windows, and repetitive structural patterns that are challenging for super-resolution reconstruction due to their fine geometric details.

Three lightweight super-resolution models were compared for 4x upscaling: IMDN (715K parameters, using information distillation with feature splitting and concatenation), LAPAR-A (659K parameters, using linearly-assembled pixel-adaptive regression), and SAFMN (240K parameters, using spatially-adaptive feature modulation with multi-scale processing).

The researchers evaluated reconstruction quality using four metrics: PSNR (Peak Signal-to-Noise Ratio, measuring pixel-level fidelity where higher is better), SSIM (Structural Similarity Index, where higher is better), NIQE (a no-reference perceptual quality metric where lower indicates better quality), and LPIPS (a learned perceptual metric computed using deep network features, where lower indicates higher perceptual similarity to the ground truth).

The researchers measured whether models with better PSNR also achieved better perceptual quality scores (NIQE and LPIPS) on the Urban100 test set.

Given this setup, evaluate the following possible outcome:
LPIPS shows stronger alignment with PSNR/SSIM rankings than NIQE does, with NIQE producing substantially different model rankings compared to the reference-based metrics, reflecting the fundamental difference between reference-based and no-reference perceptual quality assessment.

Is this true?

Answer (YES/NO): NO